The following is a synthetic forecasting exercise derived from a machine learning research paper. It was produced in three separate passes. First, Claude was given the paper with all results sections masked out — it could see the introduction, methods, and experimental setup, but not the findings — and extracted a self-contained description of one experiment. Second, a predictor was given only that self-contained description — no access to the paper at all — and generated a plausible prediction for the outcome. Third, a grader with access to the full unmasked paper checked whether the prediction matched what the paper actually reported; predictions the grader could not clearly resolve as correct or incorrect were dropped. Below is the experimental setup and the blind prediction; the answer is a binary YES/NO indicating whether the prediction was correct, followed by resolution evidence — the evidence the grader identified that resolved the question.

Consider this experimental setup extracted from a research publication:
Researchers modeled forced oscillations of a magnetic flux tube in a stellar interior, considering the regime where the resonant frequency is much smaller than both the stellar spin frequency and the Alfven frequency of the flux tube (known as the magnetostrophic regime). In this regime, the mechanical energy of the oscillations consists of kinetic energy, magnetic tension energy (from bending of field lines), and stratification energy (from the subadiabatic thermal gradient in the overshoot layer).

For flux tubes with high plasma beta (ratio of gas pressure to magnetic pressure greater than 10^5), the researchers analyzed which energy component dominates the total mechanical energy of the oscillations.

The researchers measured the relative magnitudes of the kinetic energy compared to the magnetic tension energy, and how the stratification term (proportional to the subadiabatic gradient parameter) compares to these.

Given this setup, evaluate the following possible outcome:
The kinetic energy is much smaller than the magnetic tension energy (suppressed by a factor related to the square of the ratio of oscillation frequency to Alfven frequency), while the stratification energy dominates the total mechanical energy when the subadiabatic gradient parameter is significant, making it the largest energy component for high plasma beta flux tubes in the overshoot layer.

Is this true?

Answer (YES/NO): YES